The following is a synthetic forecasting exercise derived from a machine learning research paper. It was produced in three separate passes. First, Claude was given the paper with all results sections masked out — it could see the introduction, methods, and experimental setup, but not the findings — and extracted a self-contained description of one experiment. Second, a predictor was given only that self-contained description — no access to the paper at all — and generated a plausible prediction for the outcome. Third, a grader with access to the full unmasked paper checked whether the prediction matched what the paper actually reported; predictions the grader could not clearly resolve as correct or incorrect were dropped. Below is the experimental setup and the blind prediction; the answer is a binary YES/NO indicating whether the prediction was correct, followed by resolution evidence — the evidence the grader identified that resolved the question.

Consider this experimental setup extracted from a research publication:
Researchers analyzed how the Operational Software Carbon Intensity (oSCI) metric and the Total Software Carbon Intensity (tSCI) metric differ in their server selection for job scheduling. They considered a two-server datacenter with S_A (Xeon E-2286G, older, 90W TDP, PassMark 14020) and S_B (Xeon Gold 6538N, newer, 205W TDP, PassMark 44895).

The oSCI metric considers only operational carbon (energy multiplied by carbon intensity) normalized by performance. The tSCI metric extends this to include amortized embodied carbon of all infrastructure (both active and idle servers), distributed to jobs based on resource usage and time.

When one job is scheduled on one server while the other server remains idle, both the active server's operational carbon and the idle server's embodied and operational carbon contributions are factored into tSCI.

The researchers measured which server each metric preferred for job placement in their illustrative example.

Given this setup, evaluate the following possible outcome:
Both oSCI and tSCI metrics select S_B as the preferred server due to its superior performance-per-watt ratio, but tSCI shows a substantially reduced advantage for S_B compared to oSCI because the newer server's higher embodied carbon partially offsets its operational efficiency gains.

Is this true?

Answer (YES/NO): YES